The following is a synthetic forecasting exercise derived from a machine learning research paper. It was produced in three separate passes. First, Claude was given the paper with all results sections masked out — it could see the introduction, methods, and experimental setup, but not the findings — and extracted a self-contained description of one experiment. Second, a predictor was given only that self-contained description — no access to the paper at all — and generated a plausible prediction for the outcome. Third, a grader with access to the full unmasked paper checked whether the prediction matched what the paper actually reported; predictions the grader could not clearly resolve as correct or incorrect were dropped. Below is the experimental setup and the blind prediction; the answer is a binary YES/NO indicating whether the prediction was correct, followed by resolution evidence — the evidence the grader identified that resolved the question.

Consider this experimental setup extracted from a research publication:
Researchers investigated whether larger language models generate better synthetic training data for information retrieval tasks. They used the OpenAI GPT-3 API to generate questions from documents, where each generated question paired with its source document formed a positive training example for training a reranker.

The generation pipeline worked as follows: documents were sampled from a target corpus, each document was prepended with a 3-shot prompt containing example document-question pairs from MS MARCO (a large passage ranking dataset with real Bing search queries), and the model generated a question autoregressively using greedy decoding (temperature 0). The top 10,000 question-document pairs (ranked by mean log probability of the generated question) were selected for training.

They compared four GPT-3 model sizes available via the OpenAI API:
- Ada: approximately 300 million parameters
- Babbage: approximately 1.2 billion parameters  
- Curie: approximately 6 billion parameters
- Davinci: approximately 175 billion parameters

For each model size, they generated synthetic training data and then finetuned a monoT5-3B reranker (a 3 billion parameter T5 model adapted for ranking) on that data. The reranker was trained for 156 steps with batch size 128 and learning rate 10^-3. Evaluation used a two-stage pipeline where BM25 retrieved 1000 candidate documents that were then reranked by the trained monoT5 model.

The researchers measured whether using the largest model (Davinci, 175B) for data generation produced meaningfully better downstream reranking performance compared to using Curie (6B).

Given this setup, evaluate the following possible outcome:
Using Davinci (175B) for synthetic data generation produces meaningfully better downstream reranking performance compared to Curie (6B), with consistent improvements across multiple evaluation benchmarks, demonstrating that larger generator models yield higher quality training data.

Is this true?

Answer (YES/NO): NO